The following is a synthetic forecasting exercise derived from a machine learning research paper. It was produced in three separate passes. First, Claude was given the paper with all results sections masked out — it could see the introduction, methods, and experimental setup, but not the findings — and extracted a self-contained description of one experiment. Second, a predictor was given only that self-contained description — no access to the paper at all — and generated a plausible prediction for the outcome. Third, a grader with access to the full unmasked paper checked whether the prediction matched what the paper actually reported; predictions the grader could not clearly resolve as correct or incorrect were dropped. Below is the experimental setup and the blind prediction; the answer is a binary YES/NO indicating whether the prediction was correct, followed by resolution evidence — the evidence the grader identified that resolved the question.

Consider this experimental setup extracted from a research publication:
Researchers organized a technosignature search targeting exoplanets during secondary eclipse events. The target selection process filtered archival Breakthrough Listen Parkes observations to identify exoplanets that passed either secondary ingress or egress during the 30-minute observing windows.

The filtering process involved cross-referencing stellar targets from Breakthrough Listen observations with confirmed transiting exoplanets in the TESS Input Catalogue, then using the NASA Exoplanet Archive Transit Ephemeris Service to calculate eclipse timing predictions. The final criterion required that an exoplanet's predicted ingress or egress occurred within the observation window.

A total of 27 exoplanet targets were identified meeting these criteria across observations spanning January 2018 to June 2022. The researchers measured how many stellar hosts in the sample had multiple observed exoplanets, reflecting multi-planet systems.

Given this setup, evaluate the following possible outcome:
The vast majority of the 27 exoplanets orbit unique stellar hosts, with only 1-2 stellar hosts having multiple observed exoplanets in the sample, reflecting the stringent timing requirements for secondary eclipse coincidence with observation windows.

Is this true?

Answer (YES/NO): YES